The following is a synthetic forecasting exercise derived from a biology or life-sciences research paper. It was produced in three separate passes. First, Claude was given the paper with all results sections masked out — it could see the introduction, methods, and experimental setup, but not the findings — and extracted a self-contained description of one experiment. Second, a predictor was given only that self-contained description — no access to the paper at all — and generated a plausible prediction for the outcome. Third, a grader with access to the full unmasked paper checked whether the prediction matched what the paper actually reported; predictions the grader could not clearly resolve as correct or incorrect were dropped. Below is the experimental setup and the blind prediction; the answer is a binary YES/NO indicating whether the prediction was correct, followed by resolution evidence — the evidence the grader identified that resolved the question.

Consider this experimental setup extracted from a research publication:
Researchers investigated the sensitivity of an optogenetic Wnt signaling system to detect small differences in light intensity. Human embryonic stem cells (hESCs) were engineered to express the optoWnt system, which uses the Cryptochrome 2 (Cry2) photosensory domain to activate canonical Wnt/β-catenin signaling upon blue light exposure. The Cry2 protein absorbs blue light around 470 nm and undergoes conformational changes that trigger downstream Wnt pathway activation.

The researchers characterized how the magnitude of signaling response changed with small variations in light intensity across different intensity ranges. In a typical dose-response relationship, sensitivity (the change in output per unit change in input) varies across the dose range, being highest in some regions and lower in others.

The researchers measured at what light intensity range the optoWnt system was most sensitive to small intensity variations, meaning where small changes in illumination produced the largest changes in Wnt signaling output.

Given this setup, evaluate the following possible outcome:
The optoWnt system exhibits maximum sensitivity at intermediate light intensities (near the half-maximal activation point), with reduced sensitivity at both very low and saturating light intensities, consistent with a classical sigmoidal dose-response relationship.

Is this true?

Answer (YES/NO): NO